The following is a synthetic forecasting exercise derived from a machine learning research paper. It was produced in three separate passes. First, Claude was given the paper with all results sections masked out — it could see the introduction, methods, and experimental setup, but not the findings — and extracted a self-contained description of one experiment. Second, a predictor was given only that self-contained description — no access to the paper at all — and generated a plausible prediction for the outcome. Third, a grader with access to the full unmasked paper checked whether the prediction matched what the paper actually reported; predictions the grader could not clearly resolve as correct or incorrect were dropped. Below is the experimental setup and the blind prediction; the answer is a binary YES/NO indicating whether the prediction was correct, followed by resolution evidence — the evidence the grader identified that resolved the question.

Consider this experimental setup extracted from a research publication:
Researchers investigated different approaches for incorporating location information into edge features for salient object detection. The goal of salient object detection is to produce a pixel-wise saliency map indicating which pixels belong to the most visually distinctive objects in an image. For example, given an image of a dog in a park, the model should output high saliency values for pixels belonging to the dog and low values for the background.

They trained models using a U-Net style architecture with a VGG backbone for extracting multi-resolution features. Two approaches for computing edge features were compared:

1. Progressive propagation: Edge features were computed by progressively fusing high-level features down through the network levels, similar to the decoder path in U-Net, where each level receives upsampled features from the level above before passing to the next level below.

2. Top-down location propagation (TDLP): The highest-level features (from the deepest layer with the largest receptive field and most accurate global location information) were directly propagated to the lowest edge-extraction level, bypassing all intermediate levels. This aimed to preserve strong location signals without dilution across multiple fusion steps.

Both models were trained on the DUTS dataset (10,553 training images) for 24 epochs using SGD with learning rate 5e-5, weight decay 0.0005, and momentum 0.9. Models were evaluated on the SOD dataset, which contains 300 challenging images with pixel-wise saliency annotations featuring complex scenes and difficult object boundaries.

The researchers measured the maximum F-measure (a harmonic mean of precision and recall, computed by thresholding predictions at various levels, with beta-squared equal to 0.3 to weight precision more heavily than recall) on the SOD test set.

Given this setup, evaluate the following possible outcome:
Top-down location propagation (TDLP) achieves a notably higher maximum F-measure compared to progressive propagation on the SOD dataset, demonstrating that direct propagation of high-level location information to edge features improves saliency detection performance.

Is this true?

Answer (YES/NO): YES